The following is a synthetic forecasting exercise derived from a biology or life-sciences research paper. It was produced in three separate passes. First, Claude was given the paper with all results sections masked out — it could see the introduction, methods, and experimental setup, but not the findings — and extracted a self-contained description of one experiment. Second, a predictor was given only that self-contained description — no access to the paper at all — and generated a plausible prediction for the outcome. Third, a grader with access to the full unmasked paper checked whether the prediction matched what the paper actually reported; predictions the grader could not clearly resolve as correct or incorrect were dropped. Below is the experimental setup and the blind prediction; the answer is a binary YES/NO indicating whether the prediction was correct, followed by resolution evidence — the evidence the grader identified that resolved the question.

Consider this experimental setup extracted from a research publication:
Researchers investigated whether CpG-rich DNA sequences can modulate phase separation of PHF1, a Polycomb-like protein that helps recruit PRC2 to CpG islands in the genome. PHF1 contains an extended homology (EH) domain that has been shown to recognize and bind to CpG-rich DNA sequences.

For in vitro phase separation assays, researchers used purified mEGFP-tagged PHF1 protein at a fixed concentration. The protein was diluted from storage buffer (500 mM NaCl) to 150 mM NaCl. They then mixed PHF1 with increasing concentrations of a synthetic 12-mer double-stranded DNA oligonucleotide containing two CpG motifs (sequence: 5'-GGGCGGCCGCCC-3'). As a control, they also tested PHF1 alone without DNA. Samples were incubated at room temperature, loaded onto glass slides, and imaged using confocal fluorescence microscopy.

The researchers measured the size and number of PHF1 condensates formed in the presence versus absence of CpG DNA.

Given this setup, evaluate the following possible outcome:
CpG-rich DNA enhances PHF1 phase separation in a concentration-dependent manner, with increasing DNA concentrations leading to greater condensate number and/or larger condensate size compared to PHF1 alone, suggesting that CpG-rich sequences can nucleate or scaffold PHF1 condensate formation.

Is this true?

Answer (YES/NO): YES